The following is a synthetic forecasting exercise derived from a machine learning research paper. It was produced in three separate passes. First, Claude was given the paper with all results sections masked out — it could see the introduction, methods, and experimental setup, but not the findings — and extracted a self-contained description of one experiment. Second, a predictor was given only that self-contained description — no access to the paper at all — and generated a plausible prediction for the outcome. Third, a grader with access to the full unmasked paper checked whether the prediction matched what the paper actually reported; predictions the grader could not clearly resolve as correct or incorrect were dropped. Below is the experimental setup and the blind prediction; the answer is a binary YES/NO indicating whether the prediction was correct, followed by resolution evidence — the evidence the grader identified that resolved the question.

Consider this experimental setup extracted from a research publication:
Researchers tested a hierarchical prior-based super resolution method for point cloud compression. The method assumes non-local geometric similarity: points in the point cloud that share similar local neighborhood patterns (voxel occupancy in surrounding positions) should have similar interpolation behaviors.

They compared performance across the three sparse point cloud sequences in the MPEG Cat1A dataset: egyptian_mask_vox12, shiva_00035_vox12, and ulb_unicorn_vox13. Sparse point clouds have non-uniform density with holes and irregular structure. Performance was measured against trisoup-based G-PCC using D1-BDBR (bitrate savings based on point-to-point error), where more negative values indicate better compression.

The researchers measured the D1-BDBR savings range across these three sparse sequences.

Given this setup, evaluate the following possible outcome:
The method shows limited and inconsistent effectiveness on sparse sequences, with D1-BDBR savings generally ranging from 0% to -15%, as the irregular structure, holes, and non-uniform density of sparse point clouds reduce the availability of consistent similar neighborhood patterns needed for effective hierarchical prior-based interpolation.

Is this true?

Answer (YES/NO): NO